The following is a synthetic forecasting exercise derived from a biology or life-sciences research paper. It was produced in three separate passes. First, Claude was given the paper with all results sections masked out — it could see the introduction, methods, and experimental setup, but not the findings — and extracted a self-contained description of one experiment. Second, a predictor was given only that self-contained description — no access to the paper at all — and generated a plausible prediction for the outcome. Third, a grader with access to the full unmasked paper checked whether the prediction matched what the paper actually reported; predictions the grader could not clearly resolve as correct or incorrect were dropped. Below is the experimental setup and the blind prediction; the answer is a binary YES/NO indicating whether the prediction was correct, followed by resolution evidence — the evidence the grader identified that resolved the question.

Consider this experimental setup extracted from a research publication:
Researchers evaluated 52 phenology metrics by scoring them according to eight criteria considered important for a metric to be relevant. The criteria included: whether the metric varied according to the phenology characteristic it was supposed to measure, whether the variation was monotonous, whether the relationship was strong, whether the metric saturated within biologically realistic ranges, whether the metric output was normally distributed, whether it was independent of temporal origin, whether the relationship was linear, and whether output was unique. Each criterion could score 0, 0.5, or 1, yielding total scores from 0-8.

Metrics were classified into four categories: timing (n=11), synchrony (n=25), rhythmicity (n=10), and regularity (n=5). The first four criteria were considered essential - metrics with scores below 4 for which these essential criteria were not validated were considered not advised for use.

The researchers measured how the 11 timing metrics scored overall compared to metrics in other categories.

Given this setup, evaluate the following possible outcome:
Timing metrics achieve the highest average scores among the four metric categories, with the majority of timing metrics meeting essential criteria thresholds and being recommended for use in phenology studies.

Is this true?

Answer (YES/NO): YES